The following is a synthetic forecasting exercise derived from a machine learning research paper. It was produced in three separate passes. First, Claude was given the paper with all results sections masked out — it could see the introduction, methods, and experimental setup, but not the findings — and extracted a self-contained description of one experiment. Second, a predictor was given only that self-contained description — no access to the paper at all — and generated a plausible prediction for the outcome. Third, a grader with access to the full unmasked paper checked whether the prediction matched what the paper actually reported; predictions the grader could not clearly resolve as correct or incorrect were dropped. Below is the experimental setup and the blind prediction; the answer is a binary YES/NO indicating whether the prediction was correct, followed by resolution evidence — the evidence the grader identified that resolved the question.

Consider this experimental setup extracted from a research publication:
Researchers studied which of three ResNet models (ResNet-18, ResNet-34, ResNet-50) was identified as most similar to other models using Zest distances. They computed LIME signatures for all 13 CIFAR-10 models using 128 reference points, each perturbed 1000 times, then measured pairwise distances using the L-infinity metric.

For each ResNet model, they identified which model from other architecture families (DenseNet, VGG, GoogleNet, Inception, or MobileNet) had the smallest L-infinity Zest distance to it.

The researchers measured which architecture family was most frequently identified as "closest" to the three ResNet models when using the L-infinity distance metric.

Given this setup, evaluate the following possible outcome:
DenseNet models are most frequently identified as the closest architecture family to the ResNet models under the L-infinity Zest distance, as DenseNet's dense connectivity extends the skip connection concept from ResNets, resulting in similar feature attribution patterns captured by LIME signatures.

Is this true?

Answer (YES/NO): YES